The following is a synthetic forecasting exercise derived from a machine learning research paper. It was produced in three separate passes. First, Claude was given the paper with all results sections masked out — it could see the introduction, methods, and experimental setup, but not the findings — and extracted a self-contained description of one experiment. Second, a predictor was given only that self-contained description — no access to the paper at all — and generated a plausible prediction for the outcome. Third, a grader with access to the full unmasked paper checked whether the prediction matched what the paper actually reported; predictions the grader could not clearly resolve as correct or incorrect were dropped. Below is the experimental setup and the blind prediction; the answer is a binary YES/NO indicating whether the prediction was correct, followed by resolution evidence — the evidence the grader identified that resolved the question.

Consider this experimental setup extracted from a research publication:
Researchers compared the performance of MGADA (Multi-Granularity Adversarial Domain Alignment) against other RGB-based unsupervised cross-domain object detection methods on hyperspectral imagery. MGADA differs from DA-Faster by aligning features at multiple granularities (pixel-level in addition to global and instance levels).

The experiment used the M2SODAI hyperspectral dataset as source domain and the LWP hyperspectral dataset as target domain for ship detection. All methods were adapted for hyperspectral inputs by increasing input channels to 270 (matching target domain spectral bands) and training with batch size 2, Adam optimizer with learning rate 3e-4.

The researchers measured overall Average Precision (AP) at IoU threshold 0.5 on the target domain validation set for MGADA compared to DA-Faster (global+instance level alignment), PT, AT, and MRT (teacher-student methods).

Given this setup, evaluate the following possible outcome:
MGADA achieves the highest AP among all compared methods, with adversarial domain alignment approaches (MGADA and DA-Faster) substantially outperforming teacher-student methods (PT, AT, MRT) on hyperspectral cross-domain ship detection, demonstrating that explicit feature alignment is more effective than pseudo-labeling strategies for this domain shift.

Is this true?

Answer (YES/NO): NO